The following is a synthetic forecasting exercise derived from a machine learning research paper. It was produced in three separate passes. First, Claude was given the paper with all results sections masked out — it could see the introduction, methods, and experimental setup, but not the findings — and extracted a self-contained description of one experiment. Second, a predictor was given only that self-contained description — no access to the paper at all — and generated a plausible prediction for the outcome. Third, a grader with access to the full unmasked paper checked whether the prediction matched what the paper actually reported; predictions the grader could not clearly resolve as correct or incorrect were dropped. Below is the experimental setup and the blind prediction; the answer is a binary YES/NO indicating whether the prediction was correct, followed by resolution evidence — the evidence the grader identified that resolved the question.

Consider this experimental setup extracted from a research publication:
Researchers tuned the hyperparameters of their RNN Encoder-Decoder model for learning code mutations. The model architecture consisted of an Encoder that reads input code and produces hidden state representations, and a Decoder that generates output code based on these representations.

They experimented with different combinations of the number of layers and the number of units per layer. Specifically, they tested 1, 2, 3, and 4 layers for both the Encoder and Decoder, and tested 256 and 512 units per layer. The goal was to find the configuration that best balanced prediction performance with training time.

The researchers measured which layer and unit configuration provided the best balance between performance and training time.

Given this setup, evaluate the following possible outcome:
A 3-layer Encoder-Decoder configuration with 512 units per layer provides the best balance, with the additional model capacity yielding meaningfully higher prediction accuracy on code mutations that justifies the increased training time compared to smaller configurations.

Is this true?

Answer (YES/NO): NO